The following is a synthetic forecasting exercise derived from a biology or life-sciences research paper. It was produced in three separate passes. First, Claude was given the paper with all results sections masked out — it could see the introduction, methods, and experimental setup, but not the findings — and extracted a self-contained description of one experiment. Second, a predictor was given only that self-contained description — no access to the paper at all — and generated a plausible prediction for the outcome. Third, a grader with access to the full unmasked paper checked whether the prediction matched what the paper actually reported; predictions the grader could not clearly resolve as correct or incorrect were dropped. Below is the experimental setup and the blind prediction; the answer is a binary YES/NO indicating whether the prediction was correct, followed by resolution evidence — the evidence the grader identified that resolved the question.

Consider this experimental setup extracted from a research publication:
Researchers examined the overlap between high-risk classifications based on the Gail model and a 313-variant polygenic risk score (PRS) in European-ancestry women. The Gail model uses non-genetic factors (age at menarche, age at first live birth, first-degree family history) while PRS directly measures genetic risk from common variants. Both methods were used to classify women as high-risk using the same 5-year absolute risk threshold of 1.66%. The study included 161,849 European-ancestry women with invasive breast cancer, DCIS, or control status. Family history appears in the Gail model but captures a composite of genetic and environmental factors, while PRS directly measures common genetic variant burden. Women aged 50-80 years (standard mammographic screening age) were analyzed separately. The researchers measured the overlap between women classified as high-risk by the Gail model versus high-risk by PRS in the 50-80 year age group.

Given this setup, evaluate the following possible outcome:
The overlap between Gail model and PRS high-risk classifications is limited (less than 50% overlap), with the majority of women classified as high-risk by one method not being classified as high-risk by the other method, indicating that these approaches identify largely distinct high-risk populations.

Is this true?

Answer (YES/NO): YES